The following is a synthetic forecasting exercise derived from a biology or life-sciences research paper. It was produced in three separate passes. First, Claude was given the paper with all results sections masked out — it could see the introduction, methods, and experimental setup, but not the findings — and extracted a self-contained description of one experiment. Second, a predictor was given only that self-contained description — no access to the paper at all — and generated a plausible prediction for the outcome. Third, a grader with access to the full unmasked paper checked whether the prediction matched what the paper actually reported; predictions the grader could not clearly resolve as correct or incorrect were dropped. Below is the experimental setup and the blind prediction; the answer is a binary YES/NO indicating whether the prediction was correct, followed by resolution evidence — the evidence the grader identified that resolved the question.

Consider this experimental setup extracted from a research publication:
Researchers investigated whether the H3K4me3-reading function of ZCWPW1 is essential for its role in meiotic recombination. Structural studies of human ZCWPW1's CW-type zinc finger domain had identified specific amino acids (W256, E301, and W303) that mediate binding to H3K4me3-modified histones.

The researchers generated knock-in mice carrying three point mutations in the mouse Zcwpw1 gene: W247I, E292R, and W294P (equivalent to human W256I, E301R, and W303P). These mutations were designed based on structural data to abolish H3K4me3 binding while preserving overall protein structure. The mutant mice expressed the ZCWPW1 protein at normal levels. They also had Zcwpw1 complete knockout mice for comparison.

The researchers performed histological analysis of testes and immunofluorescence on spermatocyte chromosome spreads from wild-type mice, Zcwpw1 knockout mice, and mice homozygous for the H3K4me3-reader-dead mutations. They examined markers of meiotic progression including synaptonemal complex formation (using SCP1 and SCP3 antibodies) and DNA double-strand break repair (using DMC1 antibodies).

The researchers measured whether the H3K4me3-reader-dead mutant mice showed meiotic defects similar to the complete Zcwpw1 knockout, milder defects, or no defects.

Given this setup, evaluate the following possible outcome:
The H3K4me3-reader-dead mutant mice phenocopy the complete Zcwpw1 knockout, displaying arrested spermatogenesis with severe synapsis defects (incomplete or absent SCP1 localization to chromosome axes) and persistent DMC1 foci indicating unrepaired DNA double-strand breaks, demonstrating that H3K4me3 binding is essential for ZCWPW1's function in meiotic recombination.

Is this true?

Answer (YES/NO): YES